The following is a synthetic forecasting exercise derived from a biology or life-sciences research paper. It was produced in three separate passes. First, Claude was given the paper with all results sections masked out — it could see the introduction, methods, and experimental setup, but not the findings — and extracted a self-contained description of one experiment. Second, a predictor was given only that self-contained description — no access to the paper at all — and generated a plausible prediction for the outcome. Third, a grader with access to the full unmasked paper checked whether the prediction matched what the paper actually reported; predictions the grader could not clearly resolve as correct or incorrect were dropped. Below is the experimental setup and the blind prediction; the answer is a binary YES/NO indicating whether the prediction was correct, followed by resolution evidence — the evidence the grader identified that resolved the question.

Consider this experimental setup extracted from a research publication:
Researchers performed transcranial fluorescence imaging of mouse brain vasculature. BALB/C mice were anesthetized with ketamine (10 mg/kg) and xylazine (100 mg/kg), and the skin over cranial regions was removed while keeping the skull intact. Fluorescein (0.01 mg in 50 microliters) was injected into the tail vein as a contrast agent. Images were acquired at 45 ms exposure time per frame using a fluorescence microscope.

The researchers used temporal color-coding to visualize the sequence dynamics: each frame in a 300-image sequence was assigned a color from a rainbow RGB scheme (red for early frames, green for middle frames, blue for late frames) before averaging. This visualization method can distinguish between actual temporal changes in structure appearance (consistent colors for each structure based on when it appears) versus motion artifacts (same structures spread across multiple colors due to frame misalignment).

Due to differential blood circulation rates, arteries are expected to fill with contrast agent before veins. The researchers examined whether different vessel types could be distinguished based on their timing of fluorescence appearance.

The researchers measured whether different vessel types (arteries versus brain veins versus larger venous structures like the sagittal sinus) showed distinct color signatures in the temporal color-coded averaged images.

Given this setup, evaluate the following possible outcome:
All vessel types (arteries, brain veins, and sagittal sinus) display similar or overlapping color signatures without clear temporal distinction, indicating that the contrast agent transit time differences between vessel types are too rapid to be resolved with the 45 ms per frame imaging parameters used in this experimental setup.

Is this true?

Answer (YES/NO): NO